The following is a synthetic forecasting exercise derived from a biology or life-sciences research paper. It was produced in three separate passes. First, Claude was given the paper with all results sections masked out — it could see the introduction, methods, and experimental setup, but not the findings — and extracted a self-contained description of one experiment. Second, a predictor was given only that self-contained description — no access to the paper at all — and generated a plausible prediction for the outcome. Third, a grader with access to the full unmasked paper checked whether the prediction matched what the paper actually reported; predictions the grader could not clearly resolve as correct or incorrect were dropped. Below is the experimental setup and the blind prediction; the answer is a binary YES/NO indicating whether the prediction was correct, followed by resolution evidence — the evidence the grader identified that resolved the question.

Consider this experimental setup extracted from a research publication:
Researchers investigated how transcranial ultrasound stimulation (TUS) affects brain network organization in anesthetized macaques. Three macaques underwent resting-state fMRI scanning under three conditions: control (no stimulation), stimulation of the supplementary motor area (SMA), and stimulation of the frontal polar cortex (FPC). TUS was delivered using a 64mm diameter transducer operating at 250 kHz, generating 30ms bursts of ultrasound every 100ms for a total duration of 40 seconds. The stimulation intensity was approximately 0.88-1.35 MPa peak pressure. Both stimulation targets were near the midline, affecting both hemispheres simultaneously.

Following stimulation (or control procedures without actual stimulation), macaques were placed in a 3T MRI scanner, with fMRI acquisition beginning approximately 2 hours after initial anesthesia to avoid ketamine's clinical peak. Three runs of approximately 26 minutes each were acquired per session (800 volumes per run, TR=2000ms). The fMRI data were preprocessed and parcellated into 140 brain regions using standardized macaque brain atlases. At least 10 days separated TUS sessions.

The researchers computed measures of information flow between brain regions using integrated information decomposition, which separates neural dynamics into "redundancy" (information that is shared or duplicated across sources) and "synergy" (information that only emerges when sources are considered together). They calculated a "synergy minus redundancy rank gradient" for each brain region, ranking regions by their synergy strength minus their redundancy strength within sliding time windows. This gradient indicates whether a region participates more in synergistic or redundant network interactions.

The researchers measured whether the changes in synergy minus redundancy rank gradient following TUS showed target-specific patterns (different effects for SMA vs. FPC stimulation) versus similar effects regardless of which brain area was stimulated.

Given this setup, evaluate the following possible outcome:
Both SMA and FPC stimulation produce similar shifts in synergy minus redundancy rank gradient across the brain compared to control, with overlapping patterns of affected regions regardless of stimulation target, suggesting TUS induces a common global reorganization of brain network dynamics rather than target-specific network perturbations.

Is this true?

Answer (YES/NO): NO